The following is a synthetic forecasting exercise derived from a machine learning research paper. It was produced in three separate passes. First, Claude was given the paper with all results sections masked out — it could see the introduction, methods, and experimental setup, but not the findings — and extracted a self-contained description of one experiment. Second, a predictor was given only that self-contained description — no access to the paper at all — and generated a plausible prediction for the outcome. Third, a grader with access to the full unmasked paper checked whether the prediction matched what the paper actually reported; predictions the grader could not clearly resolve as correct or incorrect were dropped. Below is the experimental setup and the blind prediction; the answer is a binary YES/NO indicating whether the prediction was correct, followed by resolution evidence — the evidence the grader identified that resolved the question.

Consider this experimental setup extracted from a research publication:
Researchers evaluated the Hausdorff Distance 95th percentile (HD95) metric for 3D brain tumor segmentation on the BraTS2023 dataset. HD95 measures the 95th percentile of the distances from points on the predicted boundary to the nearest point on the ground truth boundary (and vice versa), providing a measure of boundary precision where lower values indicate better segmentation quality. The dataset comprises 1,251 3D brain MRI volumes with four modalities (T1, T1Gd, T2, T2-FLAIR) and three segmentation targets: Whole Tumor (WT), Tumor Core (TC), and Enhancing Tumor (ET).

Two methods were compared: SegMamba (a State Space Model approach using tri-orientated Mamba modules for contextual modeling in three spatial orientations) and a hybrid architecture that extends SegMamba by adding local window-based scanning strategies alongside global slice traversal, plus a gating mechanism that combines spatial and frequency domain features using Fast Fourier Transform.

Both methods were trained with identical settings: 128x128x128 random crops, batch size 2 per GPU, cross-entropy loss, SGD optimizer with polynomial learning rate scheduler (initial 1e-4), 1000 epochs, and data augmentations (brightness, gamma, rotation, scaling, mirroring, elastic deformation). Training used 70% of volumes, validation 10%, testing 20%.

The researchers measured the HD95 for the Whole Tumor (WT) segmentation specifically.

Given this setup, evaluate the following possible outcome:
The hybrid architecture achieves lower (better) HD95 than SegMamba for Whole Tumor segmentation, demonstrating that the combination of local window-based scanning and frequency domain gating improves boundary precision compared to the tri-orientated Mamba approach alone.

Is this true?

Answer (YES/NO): NO